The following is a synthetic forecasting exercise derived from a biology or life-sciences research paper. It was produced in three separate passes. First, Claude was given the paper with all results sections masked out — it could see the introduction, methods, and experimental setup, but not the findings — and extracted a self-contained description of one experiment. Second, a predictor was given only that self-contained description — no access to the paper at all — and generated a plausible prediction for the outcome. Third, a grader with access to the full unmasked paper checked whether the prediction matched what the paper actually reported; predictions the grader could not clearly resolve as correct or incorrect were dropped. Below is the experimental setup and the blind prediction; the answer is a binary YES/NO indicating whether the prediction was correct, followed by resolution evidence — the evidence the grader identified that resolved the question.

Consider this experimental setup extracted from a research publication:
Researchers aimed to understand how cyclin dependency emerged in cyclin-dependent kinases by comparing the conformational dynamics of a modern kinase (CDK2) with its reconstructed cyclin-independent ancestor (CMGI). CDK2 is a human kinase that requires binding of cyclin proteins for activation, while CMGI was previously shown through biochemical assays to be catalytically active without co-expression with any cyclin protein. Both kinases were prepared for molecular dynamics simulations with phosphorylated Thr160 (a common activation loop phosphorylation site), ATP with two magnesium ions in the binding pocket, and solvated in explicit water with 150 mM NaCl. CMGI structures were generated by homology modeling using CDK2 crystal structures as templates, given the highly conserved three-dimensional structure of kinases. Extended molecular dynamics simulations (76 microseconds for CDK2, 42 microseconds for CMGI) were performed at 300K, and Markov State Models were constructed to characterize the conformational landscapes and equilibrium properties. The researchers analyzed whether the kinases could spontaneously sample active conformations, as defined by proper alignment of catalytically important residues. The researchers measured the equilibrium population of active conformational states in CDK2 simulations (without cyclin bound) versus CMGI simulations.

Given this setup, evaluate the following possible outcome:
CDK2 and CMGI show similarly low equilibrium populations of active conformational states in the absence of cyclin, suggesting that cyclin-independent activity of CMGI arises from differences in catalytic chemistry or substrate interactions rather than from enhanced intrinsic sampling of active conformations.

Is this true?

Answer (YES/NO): NO